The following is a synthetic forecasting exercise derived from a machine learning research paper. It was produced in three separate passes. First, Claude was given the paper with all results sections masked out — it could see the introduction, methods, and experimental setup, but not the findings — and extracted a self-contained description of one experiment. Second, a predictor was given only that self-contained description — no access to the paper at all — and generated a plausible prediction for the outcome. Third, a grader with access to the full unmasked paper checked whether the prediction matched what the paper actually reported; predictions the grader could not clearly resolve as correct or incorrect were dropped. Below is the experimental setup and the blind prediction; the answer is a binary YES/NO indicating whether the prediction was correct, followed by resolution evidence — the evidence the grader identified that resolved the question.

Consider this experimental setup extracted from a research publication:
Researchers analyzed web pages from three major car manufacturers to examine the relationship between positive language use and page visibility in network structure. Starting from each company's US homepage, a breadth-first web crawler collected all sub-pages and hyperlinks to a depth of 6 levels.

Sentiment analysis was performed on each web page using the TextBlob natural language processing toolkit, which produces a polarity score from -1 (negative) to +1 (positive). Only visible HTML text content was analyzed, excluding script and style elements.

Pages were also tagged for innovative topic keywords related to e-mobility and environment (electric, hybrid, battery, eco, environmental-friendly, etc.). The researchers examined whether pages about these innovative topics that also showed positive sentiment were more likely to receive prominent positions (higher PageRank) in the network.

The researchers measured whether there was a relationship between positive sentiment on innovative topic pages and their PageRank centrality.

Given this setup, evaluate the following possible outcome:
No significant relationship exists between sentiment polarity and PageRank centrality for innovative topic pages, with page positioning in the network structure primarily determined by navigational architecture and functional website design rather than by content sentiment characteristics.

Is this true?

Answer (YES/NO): YES